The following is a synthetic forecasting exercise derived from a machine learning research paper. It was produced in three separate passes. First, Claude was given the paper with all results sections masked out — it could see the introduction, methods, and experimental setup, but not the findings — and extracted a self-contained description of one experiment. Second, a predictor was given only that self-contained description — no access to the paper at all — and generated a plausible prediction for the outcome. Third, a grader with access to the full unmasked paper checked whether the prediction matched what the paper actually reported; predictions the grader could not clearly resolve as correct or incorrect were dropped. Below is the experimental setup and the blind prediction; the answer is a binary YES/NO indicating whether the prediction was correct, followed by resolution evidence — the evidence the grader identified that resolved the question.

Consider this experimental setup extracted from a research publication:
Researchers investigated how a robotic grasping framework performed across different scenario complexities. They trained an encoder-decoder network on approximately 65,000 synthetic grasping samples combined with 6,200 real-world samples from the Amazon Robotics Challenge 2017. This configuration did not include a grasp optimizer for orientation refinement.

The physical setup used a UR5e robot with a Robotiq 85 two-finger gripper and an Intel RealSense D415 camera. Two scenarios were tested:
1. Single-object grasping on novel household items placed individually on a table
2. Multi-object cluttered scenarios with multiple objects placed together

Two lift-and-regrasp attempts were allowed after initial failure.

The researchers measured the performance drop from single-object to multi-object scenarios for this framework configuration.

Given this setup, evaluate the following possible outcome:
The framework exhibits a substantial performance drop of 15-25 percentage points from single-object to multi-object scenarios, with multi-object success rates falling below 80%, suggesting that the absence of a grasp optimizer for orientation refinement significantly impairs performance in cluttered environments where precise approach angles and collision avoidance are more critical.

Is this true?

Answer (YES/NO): NO